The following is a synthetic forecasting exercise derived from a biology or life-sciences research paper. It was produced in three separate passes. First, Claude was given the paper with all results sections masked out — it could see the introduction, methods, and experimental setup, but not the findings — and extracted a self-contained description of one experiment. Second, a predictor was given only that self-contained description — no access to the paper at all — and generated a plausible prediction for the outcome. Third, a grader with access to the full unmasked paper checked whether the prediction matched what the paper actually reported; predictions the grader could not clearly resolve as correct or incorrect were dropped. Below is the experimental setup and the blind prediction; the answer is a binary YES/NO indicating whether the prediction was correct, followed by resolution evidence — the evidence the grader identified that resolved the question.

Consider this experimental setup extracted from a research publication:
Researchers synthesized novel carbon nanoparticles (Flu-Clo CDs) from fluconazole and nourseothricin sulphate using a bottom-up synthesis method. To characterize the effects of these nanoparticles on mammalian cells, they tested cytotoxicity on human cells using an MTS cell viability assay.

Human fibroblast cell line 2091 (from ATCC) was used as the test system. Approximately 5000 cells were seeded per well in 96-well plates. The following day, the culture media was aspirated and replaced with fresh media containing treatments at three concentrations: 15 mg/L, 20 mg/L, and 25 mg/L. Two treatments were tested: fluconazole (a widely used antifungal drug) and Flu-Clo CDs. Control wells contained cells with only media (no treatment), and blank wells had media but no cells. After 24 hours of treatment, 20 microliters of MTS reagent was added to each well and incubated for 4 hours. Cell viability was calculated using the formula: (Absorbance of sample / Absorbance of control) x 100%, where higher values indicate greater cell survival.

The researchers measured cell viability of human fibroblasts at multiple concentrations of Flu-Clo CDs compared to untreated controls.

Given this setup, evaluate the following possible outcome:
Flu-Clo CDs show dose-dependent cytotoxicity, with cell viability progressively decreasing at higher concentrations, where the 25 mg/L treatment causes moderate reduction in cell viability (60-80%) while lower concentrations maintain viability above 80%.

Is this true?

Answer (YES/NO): NO